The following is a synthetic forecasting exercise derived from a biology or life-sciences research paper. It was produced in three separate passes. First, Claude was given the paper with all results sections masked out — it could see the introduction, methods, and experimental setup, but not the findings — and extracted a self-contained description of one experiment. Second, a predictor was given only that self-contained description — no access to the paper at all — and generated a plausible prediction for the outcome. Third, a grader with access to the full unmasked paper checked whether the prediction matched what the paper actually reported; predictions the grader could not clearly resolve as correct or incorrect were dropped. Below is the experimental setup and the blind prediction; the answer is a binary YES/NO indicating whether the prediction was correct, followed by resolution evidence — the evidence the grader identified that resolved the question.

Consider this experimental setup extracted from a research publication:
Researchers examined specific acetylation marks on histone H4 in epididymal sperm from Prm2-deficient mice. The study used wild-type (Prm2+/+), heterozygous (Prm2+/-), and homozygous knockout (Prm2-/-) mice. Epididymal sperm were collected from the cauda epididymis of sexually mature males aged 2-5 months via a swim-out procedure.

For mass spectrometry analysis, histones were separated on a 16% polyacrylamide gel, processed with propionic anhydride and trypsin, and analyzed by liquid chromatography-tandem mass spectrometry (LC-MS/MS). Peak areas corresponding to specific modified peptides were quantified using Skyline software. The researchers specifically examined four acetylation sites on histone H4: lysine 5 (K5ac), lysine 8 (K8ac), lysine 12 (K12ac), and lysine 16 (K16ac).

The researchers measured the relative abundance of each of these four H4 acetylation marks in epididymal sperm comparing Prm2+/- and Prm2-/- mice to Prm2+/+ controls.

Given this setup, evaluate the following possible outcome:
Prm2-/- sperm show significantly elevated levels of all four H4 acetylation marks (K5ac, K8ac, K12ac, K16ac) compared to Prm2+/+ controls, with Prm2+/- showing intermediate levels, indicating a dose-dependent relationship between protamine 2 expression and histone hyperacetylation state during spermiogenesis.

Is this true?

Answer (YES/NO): NO